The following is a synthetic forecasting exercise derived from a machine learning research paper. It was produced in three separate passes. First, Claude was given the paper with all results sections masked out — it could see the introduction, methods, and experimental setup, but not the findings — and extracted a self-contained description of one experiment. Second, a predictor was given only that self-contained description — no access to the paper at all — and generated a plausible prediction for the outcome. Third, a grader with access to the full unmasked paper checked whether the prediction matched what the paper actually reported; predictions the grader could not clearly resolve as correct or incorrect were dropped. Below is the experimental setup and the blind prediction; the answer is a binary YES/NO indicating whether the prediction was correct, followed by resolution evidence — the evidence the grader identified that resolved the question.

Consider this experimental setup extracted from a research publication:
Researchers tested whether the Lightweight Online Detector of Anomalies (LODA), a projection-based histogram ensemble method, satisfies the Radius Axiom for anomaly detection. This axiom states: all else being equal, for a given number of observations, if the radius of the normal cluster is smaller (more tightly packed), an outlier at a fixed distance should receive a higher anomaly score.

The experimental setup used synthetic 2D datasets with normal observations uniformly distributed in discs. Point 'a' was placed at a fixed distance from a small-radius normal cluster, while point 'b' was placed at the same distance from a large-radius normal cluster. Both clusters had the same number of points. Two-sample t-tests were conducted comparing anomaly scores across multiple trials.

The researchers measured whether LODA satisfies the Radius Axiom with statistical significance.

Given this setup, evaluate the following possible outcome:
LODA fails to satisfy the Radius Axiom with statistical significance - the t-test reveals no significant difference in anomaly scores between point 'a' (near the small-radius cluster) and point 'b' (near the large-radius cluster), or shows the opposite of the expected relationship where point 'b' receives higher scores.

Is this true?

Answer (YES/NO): YES